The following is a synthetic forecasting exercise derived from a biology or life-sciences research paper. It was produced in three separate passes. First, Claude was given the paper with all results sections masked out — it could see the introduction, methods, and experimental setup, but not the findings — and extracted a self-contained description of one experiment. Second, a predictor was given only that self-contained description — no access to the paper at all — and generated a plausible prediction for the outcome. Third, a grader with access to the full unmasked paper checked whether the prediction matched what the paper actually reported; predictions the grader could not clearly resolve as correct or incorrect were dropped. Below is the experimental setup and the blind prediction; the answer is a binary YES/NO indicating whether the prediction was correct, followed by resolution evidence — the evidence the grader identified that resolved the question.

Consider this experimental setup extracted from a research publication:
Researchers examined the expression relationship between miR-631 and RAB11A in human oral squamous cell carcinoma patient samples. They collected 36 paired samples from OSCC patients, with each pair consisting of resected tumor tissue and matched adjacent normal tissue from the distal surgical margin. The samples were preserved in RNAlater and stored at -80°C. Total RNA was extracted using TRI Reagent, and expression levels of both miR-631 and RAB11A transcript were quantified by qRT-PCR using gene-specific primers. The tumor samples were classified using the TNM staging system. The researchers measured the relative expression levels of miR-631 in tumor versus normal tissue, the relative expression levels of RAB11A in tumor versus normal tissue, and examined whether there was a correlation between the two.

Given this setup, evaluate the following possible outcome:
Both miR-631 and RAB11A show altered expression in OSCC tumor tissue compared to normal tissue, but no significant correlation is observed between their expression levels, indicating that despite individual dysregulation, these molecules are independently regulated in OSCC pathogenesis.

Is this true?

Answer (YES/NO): NO